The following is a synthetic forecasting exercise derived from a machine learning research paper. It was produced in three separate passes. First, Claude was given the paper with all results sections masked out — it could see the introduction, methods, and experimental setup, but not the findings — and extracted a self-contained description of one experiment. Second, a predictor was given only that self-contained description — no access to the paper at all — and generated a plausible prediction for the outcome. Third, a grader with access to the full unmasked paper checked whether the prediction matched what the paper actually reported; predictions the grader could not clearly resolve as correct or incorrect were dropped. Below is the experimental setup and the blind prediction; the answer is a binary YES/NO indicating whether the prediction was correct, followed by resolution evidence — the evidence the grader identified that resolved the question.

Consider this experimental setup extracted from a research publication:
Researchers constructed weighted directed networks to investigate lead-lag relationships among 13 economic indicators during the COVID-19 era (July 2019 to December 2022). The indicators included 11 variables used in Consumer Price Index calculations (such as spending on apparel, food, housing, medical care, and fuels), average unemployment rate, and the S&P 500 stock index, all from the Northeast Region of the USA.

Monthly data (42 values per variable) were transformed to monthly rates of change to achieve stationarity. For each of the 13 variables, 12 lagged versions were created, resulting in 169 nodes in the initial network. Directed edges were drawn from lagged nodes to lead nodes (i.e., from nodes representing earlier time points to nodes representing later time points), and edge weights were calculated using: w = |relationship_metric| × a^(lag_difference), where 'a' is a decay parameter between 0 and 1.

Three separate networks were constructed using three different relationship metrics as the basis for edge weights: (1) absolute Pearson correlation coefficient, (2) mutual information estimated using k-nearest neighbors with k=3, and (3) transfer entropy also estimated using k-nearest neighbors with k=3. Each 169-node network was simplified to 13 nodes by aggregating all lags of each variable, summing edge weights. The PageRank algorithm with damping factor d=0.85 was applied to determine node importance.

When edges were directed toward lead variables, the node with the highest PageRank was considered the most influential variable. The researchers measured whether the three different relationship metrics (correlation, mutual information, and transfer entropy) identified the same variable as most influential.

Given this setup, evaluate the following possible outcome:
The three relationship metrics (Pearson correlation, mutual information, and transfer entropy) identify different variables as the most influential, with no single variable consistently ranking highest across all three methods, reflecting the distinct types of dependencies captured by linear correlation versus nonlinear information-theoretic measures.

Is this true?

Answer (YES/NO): YES